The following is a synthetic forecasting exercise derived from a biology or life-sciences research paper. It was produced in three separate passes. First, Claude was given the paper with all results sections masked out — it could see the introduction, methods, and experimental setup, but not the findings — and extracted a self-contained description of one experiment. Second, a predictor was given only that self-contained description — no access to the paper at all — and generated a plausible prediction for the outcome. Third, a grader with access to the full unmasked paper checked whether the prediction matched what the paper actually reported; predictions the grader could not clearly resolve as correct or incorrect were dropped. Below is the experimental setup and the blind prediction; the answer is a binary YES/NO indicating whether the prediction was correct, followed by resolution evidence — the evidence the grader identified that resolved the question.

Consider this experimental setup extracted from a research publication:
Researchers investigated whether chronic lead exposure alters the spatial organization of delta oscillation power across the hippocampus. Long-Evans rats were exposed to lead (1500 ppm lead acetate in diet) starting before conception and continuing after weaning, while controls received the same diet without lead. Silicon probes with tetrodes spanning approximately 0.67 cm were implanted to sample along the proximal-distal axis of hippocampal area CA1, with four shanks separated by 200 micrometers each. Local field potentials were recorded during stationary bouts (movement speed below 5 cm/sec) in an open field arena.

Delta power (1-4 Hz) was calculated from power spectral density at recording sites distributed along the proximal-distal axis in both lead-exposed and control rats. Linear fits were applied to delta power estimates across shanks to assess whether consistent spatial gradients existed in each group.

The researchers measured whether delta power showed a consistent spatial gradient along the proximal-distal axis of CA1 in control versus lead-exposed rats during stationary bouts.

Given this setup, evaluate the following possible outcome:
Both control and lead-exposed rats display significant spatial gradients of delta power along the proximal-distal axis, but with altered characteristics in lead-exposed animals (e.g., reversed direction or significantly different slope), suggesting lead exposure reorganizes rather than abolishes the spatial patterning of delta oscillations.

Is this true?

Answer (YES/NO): NO